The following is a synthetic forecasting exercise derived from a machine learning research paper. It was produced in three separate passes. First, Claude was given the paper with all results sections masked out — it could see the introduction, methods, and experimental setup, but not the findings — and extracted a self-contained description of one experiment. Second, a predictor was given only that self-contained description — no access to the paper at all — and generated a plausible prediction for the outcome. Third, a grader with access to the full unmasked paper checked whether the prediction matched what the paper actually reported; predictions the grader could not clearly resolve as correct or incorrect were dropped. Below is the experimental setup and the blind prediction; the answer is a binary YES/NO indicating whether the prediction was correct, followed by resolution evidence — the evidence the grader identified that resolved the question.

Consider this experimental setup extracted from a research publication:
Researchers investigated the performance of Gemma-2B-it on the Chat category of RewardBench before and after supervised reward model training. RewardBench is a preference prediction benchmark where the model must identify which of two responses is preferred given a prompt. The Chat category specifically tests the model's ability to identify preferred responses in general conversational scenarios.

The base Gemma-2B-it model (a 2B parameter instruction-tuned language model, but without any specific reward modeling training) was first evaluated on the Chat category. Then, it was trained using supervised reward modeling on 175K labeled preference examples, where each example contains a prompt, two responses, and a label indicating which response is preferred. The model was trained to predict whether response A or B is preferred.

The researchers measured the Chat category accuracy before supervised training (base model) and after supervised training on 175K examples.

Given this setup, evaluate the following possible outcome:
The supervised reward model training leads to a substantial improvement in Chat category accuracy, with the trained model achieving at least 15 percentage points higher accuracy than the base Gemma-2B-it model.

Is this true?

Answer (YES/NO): YES